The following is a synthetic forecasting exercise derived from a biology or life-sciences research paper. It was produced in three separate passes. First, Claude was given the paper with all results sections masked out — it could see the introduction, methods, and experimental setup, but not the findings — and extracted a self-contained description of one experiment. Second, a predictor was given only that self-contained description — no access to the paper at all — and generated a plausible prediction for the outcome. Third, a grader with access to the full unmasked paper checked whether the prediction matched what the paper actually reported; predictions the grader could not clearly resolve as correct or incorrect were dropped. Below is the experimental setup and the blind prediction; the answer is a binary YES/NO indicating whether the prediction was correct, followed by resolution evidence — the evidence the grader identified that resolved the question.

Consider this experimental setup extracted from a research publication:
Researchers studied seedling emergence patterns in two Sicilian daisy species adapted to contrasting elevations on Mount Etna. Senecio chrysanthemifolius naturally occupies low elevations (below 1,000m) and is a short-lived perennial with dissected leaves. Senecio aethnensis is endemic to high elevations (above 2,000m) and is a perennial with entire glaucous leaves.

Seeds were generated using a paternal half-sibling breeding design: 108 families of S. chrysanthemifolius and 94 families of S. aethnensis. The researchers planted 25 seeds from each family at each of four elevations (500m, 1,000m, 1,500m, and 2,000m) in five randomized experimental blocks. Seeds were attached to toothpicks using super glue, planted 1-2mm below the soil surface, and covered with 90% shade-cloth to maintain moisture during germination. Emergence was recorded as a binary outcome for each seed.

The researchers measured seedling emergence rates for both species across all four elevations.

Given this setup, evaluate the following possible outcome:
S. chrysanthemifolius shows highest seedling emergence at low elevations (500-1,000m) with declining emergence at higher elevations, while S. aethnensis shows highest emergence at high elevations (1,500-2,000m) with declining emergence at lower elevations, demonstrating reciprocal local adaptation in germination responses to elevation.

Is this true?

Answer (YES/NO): NO